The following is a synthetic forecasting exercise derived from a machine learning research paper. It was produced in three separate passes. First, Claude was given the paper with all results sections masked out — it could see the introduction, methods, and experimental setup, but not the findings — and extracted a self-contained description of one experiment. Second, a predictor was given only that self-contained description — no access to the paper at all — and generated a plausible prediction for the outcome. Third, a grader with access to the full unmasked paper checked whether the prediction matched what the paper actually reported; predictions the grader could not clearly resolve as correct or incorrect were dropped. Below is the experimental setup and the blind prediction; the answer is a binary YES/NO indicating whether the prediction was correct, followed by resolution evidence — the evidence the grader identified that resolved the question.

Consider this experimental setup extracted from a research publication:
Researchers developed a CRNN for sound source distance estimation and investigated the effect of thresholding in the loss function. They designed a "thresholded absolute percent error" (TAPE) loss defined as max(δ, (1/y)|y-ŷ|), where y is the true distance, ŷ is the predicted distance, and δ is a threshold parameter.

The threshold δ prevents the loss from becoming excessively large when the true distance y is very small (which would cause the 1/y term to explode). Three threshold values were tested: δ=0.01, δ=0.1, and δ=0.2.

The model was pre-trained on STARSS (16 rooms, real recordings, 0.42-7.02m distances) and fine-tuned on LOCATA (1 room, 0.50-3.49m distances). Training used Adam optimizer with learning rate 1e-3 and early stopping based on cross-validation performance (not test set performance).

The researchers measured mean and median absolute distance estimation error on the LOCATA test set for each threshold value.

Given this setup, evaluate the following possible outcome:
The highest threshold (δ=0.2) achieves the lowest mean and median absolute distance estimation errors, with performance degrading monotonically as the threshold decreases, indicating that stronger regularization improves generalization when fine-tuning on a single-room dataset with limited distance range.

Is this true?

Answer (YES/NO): NO